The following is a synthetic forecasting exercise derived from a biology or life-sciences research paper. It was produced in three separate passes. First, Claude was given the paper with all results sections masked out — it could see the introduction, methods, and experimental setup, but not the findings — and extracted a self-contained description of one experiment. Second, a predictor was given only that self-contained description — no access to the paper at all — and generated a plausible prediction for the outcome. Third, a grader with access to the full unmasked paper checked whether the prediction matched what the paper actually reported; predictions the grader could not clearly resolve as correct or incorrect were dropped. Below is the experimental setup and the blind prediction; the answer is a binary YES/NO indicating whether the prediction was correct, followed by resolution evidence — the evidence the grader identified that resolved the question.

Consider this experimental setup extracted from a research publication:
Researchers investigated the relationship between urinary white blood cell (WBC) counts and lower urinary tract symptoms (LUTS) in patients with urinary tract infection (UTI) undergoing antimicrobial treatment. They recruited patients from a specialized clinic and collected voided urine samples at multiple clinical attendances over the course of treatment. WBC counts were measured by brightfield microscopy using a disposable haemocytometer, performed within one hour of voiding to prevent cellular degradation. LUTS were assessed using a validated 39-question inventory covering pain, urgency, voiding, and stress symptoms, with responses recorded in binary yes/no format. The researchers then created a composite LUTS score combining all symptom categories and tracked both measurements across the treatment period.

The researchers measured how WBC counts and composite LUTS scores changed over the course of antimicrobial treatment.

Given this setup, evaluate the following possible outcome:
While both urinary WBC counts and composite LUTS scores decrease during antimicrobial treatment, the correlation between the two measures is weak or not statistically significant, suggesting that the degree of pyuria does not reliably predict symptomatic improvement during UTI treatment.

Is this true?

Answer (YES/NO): NO